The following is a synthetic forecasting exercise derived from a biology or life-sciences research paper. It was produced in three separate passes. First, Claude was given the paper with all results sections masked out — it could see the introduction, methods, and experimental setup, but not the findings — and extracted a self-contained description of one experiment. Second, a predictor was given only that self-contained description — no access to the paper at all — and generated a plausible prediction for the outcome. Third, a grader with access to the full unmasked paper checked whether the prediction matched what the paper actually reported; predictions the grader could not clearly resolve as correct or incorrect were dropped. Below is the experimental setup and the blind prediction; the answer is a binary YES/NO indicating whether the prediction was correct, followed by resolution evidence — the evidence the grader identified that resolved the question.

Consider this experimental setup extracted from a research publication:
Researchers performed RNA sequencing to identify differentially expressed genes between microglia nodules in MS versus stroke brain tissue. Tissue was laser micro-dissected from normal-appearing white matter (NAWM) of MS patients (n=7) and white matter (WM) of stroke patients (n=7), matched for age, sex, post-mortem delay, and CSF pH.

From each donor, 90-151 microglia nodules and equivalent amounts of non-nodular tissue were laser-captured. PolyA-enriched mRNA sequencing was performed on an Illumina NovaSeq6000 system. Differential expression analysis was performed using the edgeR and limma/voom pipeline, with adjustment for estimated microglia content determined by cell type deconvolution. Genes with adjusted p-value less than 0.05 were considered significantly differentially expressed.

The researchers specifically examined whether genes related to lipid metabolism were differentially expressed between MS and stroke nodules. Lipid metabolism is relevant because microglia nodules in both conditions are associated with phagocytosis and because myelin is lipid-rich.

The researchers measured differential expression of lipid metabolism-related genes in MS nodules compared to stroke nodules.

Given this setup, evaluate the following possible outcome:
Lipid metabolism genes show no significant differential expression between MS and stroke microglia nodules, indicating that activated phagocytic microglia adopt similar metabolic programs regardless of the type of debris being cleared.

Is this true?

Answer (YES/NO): NO